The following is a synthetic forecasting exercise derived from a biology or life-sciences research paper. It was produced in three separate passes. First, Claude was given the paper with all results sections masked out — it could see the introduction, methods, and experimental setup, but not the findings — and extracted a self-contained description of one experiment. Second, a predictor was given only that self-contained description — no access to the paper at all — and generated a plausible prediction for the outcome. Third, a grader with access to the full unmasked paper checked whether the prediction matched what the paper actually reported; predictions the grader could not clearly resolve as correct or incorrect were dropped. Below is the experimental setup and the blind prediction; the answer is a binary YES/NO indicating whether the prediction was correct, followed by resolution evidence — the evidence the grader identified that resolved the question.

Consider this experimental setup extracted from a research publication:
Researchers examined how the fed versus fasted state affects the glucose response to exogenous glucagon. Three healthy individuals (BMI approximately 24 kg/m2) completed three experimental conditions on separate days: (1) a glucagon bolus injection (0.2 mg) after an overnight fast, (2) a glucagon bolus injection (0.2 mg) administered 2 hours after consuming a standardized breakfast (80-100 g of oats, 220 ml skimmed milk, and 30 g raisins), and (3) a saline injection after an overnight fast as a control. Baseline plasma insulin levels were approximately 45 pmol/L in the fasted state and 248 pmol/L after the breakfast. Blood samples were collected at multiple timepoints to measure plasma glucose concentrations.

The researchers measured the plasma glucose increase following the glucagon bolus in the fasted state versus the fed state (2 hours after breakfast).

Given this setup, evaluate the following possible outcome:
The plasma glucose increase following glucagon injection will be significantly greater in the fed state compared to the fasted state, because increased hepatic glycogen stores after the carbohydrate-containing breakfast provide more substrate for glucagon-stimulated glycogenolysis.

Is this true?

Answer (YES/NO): NO